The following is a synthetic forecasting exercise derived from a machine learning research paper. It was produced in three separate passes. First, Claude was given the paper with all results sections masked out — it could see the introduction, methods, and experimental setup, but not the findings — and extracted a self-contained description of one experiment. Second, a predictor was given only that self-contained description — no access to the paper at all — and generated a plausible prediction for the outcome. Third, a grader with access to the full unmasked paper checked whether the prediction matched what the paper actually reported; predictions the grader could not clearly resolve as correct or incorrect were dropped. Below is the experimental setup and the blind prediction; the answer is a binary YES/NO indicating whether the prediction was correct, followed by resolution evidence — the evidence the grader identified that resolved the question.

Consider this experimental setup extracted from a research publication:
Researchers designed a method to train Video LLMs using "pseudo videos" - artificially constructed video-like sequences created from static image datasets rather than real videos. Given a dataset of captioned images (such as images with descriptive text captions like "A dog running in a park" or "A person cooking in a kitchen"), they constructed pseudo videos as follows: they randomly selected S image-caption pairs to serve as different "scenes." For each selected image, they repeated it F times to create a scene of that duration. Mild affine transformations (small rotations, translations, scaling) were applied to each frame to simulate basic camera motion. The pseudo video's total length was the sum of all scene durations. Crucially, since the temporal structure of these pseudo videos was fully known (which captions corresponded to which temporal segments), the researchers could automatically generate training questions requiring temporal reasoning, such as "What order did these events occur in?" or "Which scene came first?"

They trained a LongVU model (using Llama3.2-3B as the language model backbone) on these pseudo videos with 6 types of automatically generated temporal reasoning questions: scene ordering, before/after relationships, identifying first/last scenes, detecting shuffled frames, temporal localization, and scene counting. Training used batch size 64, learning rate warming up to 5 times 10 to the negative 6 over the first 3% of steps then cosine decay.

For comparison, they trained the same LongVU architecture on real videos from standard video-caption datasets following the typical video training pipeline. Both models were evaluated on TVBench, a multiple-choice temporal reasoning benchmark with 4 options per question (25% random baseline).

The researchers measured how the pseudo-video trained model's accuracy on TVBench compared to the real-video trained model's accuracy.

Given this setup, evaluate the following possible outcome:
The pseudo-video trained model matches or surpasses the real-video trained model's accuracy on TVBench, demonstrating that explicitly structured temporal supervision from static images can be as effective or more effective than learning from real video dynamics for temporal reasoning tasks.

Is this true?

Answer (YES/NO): YES